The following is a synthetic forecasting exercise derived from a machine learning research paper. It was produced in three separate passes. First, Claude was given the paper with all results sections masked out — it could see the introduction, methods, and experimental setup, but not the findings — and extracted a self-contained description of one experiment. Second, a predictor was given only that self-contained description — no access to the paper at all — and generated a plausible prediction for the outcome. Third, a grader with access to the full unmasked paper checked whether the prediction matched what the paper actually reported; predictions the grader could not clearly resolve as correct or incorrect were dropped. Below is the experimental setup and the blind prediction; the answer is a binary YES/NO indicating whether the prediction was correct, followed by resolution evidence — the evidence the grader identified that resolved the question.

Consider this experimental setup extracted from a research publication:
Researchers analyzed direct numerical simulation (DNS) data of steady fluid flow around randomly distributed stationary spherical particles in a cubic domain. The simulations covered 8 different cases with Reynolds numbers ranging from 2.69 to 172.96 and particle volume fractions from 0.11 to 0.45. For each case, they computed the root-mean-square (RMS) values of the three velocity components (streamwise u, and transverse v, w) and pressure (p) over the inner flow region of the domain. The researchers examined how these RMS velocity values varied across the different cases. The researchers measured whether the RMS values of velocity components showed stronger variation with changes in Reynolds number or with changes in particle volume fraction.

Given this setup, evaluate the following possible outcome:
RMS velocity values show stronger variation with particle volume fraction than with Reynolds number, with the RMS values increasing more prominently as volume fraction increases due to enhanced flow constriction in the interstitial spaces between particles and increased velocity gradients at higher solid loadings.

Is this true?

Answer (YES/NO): YES